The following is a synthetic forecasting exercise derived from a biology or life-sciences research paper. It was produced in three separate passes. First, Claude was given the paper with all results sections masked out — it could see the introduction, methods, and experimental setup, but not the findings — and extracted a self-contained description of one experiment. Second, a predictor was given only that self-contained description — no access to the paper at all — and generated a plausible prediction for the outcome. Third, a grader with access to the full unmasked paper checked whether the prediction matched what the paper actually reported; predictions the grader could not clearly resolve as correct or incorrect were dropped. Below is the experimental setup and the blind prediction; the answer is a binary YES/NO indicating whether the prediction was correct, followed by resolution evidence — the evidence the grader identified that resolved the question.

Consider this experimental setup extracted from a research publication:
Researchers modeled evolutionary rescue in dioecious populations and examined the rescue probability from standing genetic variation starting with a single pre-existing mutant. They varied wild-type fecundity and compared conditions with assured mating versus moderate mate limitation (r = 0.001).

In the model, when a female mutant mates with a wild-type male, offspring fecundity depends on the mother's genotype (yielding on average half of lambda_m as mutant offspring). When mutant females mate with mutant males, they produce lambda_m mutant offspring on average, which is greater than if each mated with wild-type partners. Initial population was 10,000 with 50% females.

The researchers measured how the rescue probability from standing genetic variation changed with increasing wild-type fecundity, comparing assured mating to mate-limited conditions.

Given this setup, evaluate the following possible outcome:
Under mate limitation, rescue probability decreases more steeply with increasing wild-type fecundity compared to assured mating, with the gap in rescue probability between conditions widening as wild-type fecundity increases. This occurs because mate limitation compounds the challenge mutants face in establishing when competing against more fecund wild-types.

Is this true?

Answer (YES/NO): NO